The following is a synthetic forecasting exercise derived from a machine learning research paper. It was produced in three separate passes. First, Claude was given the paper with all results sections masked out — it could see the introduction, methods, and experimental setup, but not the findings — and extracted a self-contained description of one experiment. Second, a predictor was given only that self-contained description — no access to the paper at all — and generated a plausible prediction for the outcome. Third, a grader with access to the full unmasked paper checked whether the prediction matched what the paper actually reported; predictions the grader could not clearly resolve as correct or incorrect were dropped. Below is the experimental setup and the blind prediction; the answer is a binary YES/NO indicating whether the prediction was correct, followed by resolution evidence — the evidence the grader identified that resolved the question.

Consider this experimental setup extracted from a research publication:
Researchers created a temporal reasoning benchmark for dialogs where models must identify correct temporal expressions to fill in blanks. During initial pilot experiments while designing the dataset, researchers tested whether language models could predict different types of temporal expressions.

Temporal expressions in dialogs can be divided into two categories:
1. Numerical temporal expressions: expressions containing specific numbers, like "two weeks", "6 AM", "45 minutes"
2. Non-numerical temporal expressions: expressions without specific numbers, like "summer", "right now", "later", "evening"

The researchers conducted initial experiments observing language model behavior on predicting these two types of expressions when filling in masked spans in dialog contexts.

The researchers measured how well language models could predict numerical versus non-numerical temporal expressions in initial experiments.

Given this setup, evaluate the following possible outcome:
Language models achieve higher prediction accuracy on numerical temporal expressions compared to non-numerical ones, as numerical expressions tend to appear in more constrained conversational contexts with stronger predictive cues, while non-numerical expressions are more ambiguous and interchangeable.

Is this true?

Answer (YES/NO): NO